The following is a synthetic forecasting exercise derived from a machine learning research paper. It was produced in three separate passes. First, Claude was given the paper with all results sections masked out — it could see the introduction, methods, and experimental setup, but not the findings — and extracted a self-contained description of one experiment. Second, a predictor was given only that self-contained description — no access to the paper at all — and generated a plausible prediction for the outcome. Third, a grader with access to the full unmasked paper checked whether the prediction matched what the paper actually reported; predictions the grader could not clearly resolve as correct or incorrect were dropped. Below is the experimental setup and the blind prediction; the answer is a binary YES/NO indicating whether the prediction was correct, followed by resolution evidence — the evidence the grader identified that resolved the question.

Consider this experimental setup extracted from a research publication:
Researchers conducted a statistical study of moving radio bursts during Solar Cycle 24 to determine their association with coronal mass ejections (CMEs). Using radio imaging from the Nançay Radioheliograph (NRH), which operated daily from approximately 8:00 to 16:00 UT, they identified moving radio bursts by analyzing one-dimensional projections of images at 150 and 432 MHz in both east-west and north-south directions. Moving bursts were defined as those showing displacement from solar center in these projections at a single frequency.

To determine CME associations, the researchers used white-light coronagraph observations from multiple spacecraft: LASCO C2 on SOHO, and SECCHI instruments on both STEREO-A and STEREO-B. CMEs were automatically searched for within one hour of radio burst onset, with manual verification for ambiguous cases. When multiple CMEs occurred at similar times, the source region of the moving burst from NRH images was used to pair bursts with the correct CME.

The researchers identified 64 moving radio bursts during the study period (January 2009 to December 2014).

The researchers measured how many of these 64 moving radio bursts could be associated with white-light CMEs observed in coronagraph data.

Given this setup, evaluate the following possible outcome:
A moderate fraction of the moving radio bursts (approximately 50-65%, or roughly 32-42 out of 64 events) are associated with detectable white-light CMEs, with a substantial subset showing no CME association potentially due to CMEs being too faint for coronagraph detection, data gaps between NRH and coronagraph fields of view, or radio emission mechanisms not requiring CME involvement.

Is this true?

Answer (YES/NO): NO